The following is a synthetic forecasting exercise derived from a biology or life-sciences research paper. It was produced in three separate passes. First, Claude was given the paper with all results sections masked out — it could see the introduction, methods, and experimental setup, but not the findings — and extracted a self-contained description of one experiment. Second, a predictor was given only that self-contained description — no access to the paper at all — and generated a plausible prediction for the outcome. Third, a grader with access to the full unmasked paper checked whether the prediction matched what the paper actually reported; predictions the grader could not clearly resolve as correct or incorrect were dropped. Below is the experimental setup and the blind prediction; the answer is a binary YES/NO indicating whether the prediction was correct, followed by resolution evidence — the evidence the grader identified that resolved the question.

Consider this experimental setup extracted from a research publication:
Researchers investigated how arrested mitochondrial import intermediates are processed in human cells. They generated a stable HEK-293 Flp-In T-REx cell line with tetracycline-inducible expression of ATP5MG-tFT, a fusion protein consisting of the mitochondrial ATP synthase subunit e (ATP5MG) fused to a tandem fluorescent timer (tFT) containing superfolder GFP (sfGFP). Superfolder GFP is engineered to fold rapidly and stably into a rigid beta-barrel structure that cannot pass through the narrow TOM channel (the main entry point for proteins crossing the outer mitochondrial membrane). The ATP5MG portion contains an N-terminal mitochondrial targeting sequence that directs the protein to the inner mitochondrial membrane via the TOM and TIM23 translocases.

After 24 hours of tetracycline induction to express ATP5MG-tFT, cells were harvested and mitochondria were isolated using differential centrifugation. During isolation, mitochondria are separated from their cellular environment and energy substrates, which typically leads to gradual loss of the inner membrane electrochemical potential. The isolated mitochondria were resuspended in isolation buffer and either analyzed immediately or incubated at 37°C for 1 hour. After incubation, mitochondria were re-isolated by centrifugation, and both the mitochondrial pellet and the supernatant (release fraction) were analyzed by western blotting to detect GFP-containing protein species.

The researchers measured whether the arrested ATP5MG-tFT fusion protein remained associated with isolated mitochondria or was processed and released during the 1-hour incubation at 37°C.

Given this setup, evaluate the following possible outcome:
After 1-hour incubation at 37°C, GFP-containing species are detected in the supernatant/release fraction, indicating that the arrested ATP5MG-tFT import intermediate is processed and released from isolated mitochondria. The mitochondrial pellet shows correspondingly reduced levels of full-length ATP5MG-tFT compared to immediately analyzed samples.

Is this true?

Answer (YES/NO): YES